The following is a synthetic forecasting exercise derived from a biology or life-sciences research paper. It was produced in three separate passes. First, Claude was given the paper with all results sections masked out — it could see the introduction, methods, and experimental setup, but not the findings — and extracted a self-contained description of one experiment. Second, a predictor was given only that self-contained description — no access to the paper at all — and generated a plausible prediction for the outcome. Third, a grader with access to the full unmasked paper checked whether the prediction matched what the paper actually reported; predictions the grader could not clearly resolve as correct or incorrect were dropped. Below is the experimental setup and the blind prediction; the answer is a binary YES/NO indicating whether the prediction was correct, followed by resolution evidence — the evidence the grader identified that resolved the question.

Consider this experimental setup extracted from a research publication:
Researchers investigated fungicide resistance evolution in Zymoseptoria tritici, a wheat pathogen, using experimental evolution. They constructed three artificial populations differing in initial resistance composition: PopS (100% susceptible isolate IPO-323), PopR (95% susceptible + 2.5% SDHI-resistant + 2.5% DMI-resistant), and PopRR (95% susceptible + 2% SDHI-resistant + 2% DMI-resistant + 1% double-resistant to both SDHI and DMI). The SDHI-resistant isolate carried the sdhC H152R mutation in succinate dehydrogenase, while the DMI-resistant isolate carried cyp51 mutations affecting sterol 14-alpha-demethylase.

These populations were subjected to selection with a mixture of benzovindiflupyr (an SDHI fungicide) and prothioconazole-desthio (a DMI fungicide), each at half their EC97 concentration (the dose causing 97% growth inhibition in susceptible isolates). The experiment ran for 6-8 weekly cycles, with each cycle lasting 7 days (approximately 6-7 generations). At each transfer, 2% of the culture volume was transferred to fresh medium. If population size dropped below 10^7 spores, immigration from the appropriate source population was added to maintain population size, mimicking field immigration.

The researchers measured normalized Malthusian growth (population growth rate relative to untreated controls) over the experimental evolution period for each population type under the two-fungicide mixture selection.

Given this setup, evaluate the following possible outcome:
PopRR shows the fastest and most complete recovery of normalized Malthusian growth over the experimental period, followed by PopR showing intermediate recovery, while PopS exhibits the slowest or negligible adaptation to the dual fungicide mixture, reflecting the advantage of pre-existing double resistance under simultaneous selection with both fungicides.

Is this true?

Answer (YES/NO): NO